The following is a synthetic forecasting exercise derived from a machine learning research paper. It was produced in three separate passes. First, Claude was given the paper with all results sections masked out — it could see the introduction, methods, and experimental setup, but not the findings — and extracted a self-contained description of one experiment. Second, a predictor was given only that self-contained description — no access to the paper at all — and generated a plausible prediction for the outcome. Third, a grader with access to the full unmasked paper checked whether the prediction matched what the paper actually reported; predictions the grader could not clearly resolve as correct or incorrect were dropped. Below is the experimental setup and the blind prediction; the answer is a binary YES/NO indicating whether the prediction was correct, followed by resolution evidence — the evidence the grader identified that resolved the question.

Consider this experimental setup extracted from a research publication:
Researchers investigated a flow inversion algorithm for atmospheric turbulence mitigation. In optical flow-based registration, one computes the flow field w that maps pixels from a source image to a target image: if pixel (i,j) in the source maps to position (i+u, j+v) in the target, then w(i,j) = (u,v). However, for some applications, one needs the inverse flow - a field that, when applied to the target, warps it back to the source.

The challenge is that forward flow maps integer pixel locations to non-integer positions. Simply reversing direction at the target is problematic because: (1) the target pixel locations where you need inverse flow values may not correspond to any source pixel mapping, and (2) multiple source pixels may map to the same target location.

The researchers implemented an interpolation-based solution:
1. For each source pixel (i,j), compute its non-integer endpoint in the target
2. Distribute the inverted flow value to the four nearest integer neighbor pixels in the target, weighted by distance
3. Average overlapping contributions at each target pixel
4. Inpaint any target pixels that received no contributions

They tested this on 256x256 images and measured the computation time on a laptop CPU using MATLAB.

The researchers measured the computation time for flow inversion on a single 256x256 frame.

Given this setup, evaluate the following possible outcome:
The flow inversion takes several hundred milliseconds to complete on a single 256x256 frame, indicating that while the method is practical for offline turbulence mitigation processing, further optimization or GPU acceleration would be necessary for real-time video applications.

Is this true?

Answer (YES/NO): NO